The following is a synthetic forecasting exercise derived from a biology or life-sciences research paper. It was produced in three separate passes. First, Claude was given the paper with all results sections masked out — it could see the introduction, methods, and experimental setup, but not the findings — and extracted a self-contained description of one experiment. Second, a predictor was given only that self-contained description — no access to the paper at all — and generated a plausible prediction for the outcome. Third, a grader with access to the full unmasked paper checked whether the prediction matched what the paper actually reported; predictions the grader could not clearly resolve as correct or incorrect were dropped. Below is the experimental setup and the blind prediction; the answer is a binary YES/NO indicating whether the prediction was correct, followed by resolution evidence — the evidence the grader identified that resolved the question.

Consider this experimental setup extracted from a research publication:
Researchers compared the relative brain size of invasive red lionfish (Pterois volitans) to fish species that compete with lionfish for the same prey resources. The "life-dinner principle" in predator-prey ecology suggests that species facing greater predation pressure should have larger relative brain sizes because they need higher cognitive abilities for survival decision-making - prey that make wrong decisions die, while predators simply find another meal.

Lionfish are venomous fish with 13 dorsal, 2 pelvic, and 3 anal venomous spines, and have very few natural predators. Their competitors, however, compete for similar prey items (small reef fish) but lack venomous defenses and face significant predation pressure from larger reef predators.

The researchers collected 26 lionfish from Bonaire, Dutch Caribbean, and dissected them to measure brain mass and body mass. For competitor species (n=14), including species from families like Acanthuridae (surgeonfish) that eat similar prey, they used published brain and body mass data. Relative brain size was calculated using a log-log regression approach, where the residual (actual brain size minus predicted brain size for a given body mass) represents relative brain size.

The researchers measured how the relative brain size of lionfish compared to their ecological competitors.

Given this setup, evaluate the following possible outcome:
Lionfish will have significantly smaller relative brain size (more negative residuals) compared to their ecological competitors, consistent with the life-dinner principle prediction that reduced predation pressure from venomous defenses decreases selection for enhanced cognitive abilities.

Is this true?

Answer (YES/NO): YES